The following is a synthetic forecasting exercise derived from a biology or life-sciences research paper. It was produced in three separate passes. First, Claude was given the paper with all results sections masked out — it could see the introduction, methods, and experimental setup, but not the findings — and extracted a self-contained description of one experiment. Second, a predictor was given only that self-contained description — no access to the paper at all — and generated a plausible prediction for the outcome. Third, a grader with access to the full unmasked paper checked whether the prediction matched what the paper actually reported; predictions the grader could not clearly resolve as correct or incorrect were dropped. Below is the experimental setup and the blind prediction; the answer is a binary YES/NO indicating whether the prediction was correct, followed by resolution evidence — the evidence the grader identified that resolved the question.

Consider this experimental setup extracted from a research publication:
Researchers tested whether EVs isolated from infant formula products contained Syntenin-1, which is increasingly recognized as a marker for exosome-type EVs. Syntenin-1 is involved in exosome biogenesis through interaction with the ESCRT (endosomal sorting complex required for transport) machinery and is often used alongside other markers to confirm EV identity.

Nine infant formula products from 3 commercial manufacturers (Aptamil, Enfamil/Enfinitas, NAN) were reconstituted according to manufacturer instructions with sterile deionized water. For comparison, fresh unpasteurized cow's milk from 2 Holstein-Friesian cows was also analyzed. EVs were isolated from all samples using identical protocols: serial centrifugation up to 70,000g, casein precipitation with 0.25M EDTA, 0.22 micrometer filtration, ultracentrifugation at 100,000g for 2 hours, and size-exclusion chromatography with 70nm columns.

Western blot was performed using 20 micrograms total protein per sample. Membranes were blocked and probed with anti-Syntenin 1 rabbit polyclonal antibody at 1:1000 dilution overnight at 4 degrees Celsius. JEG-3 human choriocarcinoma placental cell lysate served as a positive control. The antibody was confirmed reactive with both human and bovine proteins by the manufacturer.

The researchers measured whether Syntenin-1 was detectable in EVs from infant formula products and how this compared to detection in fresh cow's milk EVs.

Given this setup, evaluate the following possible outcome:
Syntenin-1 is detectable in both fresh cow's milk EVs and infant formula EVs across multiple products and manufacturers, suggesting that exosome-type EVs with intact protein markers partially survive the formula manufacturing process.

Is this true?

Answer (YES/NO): YES